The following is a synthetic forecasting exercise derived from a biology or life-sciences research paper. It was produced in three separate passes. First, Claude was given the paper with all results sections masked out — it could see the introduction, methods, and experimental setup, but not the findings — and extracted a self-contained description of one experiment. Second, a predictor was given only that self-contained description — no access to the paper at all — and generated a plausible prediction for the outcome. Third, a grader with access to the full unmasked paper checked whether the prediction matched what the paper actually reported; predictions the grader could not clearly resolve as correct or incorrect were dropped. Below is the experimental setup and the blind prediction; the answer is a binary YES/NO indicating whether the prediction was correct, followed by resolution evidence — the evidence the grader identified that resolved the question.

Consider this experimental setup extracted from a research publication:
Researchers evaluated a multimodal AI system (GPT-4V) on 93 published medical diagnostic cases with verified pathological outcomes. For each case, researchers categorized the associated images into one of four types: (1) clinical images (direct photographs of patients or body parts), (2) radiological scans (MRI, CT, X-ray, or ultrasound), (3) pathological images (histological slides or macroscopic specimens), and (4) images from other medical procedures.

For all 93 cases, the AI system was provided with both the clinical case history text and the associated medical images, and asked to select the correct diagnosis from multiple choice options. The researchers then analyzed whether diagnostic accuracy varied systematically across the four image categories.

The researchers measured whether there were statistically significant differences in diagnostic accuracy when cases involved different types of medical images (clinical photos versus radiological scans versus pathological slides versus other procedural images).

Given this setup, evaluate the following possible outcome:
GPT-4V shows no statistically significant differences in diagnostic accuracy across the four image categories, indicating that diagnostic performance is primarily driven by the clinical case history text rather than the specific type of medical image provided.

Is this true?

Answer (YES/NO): YES